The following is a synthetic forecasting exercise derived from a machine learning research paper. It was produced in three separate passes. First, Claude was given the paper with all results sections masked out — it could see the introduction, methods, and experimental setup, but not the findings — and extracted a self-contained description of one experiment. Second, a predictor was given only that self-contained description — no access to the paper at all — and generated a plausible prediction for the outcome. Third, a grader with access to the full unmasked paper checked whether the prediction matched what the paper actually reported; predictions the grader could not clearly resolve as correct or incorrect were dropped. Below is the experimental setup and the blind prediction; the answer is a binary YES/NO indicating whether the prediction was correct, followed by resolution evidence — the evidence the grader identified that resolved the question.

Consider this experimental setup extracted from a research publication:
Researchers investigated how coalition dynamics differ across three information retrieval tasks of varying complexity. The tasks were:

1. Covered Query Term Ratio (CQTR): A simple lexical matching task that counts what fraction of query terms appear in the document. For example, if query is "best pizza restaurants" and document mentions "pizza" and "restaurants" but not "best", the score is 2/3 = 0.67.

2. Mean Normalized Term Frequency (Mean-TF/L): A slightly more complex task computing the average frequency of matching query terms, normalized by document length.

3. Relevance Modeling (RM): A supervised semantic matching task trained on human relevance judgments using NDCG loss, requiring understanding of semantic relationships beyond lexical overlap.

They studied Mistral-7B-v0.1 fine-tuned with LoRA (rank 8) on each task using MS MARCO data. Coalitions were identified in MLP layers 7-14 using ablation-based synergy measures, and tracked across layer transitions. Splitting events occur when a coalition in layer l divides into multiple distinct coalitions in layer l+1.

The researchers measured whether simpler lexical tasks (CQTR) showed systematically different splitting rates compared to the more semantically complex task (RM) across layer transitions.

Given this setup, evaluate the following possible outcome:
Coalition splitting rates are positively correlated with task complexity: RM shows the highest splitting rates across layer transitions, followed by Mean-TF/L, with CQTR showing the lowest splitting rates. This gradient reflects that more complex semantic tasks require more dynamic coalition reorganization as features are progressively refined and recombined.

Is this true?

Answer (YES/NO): NO